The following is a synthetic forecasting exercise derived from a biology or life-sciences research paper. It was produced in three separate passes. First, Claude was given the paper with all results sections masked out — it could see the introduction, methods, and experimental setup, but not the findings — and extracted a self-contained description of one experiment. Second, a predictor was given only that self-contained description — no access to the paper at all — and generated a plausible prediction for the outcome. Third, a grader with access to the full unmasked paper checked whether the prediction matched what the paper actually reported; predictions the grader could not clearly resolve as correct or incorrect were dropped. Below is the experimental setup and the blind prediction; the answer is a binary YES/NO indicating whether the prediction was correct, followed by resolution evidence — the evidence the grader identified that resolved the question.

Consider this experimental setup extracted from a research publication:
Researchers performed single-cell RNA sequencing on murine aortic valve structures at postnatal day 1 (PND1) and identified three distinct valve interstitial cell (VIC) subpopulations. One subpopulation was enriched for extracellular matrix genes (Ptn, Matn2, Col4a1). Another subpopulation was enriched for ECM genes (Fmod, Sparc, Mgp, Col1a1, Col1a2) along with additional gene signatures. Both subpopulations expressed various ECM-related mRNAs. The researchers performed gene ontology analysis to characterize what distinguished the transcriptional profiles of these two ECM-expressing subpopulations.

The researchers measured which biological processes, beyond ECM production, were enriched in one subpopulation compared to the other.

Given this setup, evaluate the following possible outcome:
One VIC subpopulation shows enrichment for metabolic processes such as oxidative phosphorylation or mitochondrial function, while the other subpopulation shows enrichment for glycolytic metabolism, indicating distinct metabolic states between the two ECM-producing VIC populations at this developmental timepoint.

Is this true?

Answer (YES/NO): NO